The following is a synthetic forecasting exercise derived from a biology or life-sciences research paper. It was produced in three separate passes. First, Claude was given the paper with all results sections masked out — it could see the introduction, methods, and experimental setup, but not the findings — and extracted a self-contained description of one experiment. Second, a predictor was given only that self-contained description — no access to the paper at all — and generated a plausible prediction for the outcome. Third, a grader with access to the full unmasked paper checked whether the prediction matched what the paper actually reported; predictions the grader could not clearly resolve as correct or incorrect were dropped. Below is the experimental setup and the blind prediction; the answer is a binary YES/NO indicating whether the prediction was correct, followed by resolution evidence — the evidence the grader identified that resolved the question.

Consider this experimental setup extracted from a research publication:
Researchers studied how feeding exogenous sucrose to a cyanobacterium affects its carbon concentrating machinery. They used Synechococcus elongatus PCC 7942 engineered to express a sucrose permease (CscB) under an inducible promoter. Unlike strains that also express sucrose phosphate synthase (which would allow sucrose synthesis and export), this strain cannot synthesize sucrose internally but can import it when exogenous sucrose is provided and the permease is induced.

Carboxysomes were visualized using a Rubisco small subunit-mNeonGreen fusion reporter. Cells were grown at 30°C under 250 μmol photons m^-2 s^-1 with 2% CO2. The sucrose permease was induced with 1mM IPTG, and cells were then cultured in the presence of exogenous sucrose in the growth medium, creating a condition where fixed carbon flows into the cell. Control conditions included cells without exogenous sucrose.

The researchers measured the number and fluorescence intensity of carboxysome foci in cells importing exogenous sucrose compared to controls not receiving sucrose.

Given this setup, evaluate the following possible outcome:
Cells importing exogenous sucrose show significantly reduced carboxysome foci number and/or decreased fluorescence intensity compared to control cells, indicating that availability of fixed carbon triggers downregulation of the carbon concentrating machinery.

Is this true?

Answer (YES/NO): YES